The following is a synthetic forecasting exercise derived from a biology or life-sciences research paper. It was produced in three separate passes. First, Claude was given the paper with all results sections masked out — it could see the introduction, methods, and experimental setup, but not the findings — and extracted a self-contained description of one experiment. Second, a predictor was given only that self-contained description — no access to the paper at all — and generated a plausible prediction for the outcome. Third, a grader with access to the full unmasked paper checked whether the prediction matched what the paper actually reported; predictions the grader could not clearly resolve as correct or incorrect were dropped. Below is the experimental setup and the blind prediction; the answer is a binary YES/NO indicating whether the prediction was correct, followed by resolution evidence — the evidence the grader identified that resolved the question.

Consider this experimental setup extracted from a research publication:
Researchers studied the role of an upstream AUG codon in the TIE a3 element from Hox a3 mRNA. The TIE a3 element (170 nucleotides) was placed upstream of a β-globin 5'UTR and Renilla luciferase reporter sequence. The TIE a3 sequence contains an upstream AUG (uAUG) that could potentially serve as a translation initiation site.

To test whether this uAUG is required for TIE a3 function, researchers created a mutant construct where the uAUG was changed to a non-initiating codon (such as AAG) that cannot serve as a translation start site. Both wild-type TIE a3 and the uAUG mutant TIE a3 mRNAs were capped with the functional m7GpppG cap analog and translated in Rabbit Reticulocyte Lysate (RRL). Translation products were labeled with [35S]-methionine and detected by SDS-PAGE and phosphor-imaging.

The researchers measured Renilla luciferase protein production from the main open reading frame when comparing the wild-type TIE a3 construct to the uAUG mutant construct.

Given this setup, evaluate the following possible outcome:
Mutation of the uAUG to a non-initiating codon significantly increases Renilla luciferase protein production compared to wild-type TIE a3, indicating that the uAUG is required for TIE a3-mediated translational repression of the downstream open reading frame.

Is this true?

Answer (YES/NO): YES